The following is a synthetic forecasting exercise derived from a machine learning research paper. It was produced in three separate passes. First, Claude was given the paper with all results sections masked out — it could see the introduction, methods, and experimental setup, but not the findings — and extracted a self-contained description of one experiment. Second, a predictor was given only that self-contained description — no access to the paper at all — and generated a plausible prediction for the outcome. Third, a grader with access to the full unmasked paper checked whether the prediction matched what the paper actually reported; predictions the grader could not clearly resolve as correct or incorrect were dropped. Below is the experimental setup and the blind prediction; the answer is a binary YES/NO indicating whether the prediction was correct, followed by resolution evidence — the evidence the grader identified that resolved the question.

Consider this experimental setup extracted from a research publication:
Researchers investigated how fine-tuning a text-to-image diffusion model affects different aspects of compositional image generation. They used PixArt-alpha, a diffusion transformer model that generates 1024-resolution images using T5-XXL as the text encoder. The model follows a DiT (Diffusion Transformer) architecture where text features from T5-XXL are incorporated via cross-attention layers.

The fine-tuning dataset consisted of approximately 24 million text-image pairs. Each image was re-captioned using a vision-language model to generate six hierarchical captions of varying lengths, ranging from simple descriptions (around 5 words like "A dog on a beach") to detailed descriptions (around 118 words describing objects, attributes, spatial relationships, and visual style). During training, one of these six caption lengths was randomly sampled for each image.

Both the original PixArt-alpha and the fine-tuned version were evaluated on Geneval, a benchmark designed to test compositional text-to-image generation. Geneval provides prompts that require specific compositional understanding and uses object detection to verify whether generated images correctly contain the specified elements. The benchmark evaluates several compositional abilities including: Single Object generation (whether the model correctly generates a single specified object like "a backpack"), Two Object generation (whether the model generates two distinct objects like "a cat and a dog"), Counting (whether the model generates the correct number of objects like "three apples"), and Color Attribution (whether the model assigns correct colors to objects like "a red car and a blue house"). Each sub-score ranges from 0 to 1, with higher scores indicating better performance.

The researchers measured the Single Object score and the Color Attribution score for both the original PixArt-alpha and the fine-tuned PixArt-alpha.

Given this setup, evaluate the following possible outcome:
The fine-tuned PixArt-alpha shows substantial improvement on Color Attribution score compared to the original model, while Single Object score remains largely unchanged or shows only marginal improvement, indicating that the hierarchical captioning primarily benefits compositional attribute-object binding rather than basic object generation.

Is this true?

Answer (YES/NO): NO